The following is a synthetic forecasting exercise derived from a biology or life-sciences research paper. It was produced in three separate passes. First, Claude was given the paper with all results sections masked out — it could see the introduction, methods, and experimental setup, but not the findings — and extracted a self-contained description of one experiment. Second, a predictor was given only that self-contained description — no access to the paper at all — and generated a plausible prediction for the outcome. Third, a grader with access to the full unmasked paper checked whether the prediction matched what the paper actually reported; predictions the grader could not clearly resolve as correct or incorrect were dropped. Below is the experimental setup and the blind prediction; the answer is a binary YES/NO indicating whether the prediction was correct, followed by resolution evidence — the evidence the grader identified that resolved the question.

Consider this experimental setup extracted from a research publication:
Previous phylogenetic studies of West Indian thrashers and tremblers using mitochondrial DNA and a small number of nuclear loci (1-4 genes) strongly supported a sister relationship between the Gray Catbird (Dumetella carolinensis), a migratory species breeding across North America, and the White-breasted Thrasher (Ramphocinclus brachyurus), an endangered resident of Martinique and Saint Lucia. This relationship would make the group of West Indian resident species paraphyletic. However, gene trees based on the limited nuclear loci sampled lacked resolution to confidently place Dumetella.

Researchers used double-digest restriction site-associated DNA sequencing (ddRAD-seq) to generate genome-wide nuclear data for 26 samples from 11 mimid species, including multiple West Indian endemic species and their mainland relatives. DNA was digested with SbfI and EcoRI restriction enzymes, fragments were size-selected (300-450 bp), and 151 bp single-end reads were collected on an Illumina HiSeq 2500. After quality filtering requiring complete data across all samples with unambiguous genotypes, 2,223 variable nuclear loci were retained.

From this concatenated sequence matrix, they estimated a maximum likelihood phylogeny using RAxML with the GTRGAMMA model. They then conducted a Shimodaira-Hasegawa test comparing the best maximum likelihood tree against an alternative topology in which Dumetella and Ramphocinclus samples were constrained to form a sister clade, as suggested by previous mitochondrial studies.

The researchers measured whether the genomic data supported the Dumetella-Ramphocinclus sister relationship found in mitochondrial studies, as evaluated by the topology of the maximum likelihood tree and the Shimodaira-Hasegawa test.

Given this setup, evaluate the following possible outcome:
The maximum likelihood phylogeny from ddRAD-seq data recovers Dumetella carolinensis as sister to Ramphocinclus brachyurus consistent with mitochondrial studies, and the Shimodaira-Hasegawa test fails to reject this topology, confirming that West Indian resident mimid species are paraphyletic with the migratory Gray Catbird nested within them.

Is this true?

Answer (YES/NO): NO